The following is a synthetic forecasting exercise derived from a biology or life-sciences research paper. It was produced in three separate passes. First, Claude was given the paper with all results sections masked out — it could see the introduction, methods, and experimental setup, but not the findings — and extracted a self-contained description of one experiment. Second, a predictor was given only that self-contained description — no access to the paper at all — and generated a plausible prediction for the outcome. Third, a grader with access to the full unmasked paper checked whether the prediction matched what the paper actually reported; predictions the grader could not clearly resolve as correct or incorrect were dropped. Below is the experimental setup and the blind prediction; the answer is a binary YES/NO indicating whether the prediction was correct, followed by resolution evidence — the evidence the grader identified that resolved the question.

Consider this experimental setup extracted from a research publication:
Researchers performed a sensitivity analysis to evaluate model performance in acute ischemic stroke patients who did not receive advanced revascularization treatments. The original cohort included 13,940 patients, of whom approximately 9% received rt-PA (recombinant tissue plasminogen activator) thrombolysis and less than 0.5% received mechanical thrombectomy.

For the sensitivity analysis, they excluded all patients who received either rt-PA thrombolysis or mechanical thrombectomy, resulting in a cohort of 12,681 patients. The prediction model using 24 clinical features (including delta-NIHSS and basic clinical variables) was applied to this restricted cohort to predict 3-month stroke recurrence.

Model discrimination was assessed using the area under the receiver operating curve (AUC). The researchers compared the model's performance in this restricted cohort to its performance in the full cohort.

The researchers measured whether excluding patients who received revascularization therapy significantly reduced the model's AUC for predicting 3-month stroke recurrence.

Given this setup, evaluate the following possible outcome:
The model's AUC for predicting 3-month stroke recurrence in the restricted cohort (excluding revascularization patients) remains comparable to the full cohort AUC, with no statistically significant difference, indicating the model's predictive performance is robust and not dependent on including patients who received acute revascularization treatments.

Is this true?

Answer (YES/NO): YES